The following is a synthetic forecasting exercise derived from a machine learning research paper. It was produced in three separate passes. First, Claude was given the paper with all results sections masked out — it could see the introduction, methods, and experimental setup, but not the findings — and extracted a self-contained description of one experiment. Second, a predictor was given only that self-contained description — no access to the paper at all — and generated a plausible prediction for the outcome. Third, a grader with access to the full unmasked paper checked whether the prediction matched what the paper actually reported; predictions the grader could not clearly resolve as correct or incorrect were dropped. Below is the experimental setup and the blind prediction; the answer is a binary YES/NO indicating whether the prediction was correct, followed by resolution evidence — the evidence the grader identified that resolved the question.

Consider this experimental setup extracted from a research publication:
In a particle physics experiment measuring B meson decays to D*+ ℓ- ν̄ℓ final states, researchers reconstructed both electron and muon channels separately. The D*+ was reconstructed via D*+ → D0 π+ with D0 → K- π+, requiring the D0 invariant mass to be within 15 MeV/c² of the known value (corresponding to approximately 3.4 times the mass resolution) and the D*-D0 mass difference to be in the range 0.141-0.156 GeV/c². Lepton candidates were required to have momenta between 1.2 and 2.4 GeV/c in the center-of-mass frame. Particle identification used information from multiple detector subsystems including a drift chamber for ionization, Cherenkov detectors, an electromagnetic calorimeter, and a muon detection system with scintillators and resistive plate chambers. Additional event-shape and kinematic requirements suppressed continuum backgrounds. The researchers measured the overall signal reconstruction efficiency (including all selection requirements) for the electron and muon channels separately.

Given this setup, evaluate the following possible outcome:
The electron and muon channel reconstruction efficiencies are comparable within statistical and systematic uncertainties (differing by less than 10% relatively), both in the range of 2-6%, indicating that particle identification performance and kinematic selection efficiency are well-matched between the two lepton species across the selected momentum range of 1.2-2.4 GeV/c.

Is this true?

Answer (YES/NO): NO